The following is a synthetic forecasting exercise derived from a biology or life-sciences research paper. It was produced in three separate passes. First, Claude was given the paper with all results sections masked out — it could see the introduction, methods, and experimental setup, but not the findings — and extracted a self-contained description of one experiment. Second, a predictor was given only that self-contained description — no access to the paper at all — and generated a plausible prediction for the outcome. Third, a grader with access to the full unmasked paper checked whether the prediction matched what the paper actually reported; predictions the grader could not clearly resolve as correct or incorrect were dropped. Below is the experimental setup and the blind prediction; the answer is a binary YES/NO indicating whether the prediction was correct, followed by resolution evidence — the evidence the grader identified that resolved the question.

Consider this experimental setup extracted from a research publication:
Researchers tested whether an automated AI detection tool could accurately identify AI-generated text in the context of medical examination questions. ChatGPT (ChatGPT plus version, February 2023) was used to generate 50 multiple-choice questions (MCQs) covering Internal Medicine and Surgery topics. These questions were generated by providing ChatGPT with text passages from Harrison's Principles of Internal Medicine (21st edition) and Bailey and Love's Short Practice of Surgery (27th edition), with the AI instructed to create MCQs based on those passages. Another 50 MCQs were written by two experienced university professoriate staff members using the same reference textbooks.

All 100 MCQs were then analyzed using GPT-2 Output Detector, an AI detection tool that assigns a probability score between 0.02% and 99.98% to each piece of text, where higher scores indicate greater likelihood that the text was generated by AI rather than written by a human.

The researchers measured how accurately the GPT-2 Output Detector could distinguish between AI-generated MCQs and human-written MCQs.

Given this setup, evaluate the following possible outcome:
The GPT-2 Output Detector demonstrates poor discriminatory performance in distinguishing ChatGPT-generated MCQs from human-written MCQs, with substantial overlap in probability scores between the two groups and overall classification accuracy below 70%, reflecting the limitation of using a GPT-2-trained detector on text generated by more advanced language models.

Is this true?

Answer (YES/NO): YES